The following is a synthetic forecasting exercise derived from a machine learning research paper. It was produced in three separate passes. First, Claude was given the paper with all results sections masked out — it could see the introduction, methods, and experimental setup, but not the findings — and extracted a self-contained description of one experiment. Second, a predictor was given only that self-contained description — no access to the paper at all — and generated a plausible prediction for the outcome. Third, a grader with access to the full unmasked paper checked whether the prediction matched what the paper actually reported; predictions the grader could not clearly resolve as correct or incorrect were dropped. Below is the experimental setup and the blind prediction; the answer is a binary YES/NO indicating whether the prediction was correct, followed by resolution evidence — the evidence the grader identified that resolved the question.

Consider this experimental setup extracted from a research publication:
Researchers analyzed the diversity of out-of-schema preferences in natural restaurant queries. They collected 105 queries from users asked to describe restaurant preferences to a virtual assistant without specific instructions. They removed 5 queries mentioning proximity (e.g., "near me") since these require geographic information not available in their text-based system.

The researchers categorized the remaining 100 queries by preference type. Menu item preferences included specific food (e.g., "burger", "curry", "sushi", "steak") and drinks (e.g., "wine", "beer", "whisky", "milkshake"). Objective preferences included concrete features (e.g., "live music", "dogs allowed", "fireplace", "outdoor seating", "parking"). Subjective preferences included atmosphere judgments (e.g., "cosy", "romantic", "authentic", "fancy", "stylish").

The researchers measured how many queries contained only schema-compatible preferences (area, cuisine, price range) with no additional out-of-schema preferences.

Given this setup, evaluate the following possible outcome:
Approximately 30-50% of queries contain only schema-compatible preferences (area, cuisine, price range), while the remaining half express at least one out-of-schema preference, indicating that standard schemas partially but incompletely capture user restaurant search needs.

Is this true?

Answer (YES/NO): NO